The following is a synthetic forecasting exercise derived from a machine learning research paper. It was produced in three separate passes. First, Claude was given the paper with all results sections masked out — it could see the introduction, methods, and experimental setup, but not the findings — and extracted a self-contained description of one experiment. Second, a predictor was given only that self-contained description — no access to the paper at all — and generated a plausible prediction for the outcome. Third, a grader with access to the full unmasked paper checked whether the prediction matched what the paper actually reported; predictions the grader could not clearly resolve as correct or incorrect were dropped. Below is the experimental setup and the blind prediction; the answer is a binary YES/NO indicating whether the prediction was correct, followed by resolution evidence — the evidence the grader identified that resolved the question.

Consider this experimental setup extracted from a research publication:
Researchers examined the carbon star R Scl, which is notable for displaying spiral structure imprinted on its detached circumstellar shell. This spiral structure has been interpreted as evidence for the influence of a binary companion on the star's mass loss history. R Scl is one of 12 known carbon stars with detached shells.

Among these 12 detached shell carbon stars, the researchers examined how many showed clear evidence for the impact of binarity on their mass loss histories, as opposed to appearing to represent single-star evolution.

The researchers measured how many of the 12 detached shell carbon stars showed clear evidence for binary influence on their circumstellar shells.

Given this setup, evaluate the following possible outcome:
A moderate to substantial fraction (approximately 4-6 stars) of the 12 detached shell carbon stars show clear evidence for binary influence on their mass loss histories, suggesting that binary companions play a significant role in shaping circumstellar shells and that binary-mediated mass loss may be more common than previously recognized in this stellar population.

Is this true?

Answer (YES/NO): NO